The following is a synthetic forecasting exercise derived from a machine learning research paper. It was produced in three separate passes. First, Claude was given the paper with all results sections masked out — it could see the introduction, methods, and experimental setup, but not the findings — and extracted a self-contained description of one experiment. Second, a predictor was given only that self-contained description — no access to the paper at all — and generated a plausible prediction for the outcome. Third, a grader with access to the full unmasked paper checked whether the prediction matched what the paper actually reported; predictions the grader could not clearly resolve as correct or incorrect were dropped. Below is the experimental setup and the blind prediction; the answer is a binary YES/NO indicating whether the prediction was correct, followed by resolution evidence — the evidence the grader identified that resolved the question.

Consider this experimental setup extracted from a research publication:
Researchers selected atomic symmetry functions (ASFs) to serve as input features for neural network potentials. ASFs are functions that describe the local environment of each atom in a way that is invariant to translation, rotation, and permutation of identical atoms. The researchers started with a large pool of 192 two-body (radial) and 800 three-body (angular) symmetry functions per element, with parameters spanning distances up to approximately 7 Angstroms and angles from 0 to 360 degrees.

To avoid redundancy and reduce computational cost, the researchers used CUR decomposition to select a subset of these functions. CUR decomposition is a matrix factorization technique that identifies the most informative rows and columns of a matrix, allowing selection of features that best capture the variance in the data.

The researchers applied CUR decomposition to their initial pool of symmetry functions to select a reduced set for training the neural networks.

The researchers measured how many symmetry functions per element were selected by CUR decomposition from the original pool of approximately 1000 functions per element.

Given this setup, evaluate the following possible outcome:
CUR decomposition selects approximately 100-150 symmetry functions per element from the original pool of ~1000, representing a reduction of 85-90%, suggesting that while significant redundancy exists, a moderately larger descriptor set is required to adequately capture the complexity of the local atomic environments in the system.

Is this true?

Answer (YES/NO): NO